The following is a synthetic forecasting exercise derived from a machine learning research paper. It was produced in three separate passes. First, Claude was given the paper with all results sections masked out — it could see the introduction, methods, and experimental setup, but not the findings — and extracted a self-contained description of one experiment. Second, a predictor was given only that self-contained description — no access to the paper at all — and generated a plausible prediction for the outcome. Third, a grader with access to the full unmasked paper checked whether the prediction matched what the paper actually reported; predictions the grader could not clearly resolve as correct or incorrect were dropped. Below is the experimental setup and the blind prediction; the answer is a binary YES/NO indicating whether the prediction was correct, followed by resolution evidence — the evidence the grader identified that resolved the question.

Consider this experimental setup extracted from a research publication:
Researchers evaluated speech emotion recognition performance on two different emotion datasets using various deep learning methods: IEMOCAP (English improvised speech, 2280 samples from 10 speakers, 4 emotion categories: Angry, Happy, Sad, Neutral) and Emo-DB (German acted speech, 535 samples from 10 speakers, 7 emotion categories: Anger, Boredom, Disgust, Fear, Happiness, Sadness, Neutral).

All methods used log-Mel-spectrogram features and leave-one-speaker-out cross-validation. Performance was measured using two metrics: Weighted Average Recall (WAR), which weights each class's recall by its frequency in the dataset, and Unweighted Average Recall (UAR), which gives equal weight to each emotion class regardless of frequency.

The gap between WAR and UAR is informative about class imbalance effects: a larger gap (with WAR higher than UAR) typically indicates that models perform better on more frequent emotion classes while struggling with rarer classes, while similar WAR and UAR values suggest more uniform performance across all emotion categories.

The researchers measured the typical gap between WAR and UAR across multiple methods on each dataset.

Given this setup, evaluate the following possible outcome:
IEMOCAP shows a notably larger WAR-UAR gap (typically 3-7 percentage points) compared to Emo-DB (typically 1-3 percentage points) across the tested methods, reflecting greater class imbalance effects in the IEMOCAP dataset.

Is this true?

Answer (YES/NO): NO